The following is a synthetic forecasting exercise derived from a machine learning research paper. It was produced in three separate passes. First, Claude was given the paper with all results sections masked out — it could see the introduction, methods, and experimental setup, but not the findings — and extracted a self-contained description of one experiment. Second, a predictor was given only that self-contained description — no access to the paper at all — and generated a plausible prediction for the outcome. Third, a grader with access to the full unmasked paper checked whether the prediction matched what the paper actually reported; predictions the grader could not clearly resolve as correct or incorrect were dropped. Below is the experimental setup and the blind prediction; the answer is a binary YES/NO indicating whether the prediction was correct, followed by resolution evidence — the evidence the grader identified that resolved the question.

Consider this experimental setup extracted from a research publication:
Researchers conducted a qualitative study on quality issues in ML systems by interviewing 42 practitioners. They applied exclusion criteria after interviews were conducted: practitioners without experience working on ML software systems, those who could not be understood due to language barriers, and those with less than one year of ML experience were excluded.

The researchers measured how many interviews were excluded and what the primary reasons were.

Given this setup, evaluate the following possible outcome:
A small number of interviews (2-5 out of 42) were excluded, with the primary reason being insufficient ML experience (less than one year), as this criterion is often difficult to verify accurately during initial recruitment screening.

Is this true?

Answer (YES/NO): NO